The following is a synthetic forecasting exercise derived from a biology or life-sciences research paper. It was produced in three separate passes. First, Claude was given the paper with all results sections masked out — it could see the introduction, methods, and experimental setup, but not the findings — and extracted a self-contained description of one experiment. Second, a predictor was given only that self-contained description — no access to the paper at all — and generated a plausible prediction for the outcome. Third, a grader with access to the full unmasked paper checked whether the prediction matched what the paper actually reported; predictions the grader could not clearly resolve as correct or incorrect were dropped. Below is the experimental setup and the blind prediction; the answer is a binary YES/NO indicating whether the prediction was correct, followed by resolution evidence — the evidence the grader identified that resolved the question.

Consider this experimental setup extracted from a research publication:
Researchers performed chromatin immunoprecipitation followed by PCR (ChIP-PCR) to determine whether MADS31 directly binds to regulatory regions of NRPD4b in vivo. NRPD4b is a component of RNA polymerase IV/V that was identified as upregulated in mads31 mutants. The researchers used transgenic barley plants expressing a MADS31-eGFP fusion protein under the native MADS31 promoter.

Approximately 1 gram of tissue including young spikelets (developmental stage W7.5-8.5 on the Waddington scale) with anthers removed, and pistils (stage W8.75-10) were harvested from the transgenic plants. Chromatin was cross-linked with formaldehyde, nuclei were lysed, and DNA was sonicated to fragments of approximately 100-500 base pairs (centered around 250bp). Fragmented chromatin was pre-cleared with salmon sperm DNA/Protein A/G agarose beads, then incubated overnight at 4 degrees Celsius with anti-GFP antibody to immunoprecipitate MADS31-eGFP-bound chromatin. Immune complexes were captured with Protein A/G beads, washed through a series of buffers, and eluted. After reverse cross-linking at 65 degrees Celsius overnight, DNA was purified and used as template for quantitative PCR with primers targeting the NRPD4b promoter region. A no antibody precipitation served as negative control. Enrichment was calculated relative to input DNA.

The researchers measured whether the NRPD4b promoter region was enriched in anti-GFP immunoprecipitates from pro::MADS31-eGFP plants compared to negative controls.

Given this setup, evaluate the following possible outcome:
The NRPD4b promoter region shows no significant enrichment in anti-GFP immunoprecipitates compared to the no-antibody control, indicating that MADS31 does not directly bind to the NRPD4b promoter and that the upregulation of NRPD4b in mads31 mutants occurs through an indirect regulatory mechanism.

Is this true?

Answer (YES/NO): NO